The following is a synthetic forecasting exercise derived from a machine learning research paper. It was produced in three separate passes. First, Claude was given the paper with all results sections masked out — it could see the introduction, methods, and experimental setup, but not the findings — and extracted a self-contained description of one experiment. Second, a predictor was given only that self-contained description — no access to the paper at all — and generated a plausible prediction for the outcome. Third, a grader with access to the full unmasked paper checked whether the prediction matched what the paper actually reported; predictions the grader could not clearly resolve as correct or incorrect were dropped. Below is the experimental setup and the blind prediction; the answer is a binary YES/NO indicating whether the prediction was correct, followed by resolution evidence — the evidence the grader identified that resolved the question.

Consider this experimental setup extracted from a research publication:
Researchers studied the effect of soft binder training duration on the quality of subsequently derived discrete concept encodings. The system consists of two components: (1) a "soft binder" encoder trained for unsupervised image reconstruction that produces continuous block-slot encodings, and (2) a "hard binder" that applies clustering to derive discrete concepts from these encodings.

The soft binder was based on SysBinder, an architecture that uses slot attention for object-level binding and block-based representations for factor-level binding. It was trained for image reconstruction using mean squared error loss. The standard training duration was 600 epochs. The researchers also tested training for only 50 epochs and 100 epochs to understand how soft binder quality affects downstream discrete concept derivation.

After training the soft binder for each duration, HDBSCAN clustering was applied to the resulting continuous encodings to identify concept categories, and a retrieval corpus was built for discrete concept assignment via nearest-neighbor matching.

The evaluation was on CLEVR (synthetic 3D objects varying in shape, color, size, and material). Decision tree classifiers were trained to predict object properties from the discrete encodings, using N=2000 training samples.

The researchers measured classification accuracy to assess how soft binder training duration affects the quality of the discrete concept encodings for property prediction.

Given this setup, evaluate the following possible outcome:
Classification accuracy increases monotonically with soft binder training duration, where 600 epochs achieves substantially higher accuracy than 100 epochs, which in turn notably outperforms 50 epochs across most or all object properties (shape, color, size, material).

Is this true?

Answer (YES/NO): NO